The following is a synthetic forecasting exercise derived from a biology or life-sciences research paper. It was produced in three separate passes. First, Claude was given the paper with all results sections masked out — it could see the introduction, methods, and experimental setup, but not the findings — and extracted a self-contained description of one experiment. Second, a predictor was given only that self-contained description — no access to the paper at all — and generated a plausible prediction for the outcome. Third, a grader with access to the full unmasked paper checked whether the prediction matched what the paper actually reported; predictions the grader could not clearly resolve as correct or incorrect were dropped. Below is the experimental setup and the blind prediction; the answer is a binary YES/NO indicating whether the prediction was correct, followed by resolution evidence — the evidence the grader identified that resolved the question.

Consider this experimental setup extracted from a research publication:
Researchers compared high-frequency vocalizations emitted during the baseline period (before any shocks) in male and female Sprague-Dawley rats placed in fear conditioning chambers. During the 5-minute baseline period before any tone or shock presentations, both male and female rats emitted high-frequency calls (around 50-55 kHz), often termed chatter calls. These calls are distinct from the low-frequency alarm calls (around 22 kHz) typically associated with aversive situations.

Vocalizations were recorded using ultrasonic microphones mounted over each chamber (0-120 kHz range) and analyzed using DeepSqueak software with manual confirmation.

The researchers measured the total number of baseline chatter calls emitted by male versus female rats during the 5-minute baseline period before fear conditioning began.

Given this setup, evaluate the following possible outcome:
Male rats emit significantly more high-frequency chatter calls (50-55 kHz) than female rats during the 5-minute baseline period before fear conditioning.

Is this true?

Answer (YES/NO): NO